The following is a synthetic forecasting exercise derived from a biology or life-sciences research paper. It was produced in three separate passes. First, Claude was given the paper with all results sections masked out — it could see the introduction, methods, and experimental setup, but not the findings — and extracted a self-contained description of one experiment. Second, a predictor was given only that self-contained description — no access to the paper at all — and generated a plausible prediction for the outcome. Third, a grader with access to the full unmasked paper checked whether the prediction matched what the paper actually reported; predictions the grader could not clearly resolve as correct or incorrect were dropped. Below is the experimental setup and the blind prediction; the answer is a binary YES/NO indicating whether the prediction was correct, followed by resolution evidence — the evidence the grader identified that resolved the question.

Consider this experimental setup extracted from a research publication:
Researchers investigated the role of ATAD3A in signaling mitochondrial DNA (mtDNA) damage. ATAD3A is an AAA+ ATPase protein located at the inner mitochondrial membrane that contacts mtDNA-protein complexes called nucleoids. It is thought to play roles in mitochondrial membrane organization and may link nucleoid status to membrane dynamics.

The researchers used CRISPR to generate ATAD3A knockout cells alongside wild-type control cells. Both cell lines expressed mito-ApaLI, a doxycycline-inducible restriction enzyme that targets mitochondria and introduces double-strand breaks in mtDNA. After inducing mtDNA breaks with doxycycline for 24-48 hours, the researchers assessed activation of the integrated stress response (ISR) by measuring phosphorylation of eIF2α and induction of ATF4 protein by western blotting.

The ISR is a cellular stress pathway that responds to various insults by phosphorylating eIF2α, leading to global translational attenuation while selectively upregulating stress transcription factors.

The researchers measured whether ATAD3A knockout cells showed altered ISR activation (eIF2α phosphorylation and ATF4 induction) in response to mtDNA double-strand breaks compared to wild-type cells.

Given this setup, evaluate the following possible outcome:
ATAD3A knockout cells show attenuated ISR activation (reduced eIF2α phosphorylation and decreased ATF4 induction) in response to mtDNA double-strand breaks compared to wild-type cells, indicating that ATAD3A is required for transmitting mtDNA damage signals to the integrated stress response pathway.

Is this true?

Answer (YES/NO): NO